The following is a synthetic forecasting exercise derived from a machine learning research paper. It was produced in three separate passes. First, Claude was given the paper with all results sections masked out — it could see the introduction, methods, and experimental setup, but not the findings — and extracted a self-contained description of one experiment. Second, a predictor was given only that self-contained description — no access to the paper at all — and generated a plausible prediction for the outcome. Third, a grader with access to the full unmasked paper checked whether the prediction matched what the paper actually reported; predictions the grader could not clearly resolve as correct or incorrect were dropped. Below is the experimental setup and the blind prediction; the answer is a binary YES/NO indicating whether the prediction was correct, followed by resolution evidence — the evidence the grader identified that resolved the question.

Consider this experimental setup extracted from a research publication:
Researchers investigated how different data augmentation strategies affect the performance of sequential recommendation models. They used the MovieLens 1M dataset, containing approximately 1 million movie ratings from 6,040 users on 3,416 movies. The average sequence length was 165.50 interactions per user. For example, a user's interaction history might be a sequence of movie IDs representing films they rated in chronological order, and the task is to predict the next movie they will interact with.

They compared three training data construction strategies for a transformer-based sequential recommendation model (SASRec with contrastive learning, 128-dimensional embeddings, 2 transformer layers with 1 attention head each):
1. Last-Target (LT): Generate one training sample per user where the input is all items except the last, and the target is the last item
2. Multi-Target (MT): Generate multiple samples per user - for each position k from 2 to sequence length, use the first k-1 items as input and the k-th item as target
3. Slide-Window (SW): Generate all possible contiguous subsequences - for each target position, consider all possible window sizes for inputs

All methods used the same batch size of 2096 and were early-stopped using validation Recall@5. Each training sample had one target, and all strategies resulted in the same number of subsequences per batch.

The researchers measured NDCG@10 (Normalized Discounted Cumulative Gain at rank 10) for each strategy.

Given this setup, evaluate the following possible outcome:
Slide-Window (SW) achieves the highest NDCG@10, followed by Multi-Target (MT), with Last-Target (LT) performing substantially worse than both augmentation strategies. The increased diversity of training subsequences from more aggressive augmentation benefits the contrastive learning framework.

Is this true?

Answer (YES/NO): NO